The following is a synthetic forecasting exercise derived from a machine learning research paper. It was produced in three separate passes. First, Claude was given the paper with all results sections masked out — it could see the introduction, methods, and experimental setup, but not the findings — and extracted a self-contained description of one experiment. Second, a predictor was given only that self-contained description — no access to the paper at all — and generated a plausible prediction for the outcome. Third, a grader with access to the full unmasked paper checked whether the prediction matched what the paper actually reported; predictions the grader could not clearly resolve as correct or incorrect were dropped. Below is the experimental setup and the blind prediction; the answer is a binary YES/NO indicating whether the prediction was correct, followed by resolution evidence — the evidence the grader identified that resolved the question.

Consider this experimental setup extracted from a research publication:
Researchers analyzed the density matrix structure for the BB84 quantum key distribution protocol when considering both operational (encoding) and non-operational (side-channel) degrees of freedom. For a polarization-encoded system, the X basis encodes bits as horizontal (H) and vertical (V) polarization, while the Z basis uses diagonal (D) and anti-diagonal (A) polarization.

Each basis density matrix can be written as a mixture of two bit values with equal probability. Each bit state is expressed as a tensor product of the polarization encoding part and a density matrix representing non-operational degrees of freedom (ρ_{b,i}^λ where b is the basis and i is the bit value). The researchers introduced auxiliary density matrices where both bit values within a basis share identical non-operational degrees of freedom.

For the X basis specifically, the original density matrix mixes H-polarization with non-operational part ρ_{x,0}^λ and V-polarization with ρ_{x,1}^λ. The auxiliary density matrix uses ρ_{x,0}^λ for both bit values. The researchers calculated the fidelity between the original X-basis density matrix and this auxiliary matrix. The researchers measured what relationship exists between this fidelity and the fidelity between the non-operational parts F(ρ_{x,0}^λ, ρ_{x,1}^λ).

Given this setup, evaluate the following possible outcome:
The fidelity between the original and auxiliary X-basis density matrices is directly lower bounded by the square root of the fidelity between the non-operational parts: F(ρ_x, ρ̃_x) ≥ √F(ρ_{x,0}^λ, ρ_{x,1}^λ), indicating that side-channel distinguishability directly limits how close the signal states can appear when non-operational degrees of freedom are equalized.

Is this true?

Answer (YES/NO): NO